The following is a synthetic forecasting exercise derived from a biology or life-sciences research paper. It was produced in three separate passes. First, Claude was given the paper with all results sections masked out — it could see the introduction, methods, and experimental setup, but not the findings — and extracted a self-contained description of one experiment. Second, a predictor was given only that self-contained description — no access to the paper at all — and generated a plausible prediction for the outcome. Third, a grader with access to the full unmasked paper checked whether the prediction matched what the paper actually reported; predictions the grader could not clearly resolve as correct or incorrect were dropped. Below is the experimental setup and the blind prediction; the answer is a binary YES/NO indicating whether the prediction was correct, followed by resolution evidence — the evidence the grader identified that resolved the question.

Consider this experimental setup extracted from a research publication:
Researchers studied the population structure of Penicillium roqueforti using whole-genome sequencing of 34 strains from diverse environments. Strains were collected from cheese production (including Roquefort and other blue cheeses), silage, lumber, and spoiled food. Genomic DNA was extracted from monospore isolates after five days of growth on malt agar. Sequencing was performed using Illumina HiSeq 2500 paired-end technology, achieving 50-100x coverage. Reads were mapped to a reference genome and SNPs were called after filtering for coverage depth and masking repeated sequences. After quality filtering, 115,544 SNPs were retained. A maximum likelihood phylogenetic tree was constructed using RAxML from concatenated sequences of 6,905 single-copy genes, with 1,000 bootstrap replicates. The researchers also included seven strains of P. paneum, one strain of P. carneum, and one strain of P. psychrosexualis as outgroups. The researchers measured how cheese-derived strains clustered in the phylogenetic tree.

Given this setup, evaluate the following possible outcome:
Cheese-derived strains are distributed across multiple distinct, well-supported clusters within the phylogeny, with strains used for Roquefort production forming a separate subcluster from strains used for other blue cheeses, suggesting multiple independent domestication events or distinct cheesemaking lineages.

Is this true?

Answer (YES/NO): YES